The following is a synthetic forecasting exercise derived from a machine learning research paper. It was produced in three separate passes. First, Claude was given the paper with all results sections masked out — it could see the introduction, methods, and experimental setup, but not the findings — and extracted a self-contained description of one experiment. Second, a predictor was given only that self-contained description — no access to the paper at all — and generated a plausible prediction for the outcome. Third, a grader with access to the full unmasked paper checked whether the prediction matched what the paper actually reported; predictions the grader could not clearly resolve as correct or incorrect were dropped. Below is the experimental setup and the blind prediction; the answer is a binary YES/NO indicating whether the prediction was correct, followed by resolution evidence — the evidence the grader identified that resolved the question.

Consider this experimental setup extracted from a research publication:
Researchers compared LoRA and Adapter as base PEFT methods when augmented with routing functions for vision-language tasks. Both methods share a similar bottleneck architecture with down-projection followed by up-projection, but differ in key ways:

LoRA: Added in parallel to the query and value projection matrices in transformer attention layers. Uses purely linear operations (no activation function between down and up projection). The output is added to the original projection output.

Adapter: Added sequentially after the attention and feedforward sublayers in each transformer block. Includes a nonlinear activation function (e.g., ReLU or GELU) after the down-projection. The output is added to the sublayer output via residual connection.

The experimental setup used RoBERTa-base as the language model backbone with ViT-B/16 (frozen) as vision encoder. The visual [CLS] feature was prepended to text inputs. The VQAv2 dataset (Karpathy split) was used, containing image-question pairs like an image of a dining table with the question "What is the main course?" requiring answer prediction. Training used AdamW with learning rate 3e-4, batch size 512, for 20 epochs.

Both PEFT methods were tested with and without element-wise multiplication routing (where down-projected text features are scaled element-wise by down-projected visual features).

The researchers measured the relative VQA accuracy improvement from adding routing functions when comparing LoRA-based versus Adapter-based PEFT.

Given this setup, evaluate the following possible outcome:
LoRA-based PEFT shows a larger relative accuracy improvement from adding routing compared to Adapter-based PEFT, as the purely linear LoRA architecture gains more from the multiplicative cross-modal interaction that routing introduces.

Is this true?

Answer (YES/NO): YES